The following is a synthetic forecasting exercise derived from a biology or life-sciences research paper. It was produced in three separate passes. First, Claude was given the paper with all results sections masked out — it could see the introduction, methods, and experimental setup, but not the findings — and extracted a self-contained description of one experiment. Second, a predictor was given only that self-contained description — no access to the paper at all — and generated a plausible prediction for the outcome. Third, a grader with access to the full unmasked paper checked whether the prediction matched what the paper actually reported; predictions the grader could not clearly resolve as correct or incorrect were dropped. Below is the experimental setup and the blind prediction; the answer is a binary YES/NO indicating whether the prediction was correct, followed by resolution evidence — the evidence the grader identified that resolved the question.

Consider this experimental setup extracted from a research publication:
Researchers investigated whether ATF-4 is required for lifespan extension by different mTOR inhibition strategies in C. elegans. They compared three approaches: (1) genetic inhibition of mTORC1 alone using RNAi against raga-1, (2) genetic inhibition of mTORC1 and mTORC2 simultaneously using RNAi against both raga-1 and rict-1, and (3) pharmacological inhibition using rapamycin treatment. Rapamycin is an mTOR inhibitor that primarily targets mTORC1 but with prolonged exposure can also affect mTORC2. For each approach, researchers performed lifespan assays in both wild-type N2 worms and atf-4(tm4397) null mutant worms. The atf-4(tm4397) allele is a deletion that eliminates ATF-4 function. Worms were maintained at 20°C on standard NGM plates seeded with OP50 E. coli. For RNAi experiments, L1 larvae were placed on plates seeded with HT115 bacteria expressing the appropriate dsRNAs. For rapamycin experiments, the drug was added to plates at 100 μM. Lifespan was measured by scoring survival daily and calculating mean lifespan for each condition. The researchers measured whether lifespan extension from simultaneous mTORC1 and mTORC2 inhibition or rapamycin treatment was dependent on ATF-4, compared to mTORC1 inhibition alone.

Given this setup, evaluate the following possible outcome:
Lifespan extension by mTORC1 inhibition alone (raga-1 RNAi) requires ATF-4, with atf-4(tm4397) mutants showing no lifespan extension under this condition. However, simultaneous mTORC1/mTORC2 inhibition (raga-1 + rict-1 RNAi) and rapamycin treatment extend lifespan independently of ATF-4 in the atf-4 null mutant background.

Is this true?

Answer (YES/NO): YES